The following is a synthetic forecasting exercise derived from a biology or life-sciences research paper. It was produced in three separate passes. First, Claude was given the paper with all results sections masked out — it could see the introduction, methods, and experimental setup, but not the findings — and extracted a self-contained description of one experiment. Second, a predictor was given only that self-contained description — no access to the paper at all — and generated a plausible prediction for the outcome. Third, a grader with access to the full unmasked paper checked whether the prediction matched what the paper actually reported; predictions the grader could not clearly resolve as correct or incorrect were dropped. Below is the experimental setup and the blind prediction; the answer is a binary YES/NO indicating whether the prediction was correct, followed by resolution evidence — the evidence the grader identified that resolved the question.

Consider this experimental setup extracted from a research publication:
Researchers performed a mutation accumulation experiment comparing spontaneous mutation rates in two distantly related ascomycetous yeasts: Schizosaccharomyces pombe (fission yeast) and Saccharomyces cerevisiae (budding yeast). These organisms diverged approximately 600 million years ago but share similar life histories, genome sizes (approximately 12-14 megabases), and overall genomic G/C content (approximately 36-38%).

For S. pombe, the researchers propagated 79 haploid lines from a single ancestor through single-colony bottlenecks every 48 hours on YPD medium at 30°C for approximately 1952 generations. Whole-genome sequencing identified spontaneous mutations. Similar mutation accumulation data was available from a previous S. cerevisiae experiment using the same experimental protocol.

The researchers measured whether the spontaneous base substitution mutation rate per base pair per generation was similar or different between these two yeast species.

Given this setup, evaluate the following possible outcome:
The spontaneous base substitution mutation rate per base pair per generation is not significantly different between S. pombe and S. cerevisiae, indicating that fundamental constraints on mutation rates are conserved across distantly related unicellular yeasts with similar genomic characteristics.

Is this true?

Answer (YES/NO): YES